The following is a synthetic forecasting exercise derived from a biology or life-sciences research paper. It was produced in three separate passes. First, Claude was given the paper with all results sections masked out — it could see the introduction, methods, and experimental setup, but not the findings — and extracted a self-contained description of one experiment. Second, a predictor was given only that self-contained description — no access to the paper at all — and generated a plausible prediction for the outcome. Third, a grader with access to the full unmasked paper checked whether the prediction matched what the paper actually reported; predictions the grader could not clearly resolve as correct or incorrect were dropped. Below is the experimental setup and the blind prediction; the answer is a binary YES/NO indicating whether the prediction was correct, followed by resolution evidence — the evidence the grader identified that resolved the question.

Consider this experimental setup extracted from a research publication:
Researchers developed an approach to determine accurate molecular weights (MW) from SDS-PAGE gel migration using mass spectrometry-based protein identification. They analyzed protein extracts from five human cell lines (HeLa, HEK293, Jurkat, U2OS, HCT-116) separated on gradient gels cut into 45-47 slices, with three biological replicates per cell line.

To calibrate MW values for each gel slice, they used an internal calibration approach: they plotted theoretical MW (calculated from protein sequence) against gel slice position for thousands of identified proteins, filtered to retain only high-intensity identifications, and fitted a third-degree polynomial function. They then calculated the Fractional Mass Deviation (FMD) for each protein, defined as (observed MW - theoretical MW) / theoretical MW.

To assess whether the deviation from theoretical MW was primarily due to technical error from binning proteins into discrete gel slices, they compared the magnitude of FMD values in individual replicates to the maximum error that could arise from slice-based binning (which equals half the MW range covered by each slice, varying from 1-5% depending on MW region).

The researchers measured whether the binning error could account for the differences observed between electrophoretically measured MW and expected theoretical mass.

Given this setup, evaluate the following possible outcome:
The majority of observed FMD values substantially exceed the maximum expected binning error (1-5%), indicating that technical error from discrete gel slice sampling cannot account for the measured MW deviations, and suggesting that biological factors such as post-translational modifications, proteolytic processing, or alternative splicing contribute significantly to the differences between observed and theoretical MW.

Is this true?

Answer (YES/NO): YES